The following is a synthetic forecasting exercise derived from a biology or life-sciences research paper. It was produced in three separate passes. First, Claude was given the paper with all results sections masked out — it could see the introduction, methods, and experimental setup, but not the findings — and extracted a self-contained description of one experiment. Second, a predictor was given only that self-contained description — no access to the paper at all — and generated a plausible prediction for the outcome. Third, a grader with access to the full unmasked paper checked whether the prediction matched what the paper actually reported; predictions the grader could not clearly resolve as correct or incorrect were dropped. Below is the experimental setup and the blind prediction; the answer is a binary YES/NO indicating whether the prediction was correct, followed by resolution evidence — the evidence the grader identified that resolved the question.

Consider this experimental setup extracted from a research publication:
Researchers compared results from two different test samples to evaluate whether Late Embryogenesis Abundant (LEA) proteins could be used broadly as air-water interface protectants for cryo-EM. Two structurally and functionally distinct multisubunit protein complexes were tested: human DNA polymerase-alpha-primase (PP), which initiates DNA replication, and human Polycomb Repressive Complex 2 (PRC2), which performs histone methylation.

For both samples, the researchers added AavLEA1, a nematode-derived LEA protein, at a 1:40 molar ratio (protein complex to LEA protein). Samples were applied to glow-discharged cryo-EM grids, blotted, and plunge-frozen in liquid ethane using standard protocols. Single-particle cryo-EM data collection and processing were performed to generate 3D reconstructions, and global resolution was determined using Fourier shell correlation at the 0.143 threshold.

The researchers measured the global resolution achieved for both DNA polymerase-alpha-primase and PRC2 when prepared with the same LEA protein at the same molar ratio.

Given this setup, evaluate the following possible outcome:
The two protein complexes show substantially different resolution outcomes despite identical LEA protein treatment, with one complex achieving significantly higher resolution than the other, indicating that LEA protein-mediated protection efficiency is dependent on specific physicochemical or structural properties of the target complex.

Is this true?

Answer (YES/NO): YES